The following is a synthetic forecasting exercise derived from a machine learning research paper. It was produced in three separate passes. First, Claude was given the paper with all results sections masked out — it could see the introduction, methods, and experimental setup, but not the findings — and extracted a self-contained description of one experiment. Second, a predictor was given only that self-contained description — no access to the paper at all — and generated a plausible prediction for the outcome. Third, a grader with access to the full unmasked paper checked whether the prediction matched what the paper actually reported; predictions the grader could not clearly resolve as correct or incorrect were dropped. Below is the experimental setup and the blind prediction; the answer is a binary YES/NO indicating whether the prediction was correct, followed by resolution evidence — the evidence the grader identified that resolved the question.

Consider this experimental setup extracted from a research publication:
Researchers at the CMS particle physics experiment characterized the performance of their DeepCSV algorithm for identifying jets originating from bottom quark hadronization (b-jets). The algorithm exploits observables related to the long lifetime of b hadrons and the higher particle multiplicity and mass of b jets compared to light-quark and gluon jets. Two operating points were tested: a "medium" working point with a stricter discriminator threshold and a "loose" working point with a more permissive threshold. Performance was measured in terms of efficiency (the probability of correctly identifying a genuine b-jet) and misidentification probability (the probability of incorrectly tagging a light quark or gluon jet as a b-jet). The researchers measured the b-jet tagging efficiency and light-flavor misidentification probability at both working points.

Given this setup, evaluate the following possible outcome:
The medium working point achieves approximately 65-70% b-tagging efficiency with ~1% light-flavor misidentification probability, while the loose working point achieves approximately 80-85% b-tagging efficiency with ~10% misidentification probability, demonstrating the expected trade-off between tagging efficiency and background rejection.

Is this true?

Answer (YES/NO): YES